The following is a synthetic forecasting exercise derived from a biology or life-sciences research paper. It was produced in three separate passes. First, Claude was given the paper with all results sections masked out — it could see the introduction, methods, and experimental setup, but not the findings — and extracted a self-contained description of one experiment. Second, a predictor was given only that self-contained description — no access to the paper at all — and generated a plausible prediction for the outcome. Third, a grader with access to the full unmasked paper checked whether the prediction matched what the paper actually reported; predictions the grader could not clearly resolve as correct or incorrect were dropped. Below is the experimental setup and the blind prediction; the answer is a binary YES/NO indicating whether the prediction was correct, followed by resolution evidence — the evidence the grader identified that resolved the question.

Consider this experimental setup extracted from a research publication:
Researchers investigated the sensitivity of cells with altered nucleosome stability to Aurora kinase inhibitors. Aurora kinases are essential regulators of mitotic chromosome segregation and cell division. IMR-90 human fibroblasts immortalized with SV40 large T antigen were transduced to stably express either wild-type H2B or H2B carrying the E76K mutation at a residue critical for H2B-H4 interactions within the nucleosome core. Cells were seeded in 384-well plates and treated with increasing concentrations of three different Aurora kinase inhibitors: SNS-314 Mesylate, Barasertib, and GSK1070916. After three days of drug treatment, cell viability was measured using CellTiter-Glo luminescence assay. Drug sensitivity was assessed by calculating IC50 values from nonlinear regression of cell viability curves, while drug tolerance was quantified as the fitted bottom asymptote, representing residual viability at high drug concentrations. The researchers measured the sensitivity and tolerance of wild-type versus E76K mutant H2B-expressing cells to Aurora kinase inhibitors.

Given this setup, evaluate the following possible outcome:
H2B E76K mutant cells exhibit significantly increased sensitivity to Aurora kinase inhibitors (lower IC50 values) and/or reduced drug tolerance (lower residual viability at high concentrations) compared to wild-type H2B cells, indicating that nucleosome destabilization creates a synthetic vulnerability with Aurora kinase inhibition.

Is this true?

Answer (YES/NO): YES